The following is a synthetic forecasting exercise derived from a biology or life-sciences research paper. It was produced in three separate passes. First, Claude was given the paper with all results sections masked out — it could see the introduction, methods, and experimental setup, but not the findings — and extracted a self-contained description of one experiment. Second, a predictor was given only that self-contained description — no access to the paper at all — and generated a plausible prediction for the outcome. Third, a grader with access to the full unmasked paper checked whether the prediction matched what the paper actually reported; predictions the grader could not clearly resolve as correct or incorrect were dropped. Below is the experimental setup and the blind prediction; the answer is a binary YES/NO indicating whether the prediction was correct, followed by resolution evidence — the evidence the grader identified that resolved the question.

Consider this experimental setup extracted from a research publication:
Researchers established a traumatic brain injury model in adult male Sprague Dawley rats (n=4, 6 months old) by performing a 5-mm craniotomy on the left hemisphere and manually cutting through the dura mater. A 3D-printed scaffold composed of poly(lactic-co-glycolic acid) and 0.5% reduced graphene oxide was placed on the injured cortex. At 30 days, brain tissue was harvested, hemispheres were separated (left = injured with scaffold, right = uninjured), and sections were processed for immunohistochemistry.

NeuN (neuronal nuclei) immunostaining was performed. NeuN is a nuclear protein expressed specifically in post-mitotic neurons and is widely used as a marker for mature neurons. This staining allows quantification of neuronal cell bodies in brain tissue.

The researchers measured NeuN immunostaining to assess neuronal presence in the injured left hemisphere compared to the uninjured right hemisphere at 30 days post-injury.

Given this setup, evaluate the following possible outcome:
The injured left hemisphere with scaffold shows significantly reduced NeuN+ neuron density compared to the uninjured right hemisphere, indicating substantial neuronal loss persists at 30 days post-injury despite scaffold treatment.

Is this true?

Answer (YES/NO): YES